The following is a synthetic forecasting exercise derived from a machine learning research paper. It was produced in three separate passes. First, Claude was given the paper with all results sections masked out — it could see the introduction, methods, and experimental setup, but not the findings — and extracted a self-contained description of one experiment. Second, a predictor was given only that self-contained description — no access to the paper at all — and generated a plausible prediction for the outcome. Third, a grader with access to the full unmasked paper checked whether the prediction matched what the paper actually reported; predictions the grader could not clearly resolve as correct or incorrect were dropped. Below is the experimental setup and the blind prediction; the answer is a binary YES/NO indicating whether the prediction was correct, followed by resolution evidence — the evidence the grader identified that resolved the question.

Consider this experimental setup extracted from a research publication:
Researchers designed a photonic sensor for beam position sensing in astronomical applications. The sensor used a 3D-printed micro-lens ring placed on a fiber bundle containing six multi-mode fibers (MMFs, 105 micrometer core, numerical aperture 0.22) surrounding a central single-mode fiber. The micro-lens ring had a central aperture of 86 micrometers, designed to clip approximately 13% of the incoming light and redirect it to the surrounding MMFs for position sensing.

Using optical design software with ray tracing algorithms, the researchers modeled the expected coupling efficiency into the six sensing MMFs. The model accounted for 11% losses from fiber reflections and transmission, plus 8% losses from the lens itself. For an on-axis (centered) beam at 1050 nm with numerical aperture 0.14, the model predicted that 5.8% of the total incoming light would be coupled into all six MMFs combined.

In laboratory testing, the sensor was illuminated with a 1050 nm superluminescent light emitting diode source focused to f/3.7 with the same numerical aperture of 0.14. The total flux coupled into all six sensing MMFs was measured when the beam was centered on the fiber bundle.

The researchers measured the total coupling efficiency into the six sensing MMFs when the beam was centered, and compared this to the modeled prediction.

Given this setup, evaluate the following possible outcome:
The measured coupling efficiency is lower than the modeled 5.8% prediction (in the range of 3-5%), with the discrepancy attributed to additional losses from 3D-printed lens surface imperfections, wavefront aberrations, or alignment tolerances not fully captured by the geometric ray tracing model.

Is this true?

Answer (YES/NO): YES